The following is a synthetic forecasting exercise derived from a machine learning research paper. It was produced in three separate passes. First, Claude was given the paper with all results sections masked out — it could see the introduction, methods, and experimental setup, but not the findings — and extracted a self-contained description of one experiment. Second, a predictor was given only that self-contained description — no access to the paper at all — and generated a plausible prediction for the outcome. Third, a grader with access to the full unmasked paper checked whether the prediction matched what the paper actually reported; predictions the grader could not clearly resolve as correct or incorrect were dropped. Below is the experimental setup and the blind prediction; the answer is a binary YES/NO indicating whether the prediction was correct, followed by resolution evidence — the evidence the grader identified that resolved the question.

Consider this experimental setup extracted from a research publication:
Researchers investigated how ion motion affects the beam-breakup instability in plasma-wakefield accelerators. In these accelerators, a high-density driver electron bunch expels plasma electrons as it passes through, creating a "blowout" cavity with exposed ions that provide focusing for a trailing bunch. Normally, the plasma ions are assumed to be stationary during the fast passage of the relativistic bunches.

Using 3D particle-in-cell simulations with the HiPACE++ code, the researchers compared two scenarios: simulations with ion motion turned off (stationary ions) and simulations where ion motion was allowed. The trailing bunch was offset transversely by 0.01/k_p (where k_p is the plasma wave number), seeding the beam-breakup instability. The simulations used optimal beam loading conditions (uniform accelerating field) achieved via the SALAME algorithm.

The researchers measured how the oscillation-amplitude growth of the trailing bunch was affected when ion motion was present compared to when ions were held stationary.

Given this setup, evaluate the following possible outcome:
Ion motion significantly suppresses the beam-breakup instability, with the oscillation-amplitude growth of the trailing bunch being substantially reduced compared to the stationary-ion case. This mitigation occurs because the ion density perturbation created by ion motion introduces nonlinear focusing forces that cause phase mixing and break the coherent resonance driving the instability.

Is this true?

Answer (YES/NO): YES